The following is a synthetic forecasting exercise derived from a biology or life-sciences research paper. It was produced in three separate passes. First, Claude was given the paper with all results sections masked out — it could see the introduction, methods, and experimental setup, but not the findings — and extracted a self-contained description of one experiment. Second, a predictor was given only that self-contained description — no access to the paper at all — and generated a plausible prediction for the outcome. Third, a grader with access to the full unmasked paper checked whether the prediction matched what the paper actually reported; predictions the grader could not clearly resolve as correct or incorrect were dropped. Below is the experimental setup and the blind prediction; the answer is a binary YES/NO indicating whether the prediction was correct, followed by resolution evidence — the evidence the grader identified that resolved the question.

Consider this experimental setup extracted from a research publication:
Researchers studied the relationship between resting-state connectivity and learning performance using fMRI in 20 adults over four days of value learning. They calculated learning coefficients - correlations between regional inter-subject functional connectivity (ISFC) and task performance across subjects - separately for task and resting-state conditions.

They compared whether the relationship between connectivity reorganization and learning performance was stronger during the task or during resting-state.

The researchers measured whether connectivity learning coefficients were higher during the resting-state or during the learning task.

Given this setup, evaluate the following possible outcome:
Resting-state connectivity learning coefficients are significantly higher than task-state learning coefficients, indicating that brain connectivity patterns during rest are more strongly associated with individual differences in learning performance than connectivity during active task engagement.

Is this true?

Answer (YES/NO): YES